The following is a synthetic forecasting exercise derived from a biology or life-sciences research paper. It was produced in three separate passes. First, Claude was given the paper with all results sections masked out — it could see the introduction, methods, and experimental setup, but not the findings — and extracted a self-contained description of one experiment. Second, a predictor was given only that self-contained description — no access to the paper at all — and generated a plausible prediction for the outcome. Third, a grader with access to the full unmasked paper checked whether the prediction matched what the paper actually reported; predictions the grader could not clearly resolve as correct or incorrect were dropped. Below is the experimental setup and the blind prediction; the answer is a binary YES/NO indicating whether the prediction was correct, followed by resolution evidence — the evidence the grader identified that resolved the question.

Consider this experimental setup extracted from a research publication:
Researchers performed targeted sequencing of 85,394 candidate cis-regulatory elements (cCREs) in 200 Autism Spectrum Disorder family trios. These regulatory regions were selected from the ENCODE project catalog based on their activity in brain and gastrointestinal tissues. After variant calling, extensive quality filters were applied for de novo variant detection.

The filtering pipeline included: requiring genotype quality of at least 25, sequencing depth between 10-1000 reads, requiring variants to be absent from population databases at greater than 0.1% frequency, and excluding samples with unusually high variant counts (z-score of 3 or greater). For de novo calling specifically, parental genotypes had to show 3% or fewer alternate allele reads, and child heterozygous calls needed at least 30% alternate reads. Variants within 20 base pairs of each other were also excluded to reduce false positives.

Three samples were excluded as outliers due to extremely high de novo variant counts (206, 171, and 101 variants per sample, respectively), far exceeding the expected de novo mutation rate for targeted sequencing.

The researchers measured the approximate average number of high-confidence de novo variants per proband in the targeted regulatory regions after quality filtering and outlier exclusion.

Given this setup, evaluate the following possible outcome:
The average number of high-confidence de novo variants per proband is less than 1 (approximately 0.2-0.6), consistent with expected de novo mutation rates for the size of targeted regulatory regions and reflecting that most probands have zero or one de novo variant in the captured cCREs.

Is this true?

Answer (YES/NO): NO